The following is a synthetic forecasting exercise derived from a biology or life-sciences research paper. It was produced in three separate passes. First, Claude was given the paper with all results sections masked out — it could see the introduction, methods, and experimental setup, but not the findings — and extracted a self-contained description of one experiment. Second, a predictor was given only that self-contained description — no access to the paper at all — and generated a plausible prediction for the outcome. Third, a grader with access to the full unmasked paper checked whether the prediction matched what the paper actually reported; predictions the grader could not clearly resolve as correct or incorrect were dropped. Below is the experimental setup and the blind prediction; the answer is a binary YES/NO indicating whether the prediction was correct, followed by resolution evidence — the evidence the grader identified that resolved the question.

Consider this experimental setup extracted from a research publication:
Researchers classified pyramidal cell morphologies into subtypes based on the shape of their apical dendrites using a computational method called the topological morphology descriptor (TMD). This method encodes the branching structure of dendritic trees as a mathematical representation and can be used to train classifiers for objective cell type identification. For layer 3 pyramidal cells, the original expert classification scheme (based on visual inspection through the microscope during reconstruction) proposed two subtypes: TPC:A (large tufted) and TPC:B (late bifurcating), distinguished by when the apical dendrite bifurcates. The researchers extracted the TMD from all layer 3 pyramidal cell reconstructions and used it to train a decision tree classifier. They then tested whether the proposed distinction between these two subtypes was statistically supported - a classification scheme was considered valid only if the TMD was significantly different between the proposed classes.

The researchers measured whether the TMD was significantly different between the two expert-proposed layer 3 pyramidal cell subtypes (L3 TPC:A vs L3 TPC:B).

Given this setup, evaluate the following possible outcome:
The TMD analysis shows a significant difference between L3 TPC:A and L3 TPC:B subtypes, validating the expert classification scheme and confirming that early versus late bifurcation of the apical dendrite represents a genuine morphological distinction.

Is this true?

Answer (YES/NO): NO